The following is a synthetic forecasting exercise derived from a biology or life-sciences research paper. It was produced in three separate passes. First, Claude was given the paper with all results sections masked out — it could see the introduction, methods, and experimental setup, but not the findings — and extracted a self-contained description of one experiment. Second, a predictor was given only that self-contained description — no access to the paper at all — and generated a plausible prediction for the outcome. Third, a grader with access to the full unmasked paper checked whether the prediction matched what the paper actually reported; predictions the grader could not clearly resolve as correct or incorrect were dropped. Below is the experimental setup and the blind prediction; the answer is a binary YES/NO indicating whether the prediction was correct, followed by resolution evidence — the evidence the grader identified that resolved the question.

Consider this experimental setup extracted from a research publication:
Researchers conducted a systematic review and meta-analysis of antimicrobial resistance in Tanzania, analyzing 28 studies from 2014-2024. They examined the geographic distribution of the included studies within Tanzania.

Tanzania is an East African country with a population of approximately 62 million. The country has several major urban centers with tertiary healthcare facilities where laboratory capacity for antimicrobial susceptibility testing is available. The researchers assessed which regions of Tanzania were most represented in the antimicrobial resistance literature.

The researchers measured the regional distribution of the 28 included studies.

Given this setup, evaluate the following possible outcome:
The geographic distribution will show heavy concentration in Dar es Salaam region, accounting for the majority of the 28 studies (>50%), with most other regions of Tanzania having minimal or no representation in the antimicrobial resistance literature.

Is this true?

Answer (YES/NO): NO